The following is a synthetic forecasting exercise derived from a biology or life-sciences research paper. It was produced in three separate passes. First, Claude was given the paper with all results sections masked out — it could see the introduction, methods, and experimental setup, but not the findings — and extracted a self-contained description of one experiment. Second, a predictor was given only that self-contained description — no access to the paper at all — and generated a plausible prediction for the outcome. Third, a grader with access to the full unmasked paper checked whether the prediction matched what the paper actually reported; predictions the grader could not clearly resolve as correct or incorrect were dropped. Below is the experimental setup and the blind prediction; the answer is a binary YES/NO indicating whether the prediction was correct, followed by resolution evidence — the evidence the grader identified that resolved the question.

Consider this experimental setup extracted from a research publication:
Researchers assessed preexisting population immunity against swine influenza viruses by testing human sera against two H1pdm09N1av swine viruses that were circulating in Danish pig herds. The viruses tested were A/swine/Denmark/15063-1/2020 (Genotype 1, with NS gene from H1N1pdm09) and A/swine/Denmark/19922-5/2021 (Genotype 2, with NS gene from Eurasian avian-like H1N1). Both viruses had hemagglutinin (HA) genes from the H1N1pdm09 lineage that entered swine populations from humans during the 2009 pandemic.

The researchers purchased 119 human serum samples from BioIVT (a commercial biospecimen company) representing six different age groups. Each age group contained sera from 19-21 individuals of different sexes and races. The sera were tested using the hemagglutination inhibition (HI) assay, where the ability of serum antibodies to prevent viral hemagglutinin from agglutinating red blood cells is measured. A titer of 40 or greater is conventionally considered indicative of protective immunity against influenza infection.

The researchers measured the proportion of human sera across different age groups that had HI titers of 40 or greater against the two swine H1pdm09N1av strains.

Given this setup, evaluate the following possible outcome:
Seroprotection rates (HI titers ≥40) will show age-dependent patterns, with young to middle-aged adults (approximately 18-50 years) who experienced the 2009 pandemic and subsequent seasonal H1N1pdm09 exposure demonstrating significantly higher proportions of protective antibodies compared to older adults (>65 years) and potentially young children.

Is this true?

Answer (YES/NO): NO